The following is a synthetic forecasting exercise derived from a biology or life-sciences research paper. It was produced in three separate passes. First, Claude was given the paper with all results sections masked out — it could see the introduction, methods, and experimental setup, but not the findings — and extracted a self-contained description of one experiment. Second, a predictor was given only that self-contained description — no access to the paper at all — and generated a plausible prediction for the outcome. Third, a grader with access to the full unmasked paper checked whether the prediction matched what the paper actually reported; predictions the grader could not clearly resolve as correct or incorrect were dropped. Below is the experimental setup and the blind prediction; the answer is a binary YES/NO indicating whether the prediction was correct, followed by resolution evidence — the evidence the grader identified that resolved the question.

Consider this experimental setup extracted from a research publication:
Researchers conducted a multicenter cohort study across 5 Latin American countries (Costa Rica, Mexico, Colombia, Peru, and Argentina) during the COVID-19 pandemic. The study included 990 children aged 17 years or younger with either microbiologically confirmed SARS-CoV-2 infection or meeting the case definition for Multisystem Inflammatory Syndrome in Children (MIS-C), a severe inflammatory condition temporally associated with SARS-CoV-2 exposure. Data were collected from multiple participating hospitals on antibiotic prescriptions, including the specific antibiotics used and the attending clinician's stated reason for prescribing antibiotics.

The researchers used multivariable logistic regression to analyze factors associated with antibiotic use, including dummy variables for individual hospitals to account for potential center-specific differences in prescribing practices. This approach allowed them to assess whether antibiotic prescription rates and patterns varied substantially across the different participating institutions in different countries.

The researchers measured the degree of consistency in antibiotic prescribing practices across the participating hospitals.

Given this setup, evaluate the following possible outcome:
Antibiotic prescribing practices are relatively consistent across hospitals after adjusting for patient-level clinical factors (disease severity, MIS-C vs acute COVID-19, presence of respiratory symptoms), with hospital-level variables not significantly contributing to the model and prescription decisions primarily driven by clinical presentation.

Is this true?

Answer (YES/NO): NO